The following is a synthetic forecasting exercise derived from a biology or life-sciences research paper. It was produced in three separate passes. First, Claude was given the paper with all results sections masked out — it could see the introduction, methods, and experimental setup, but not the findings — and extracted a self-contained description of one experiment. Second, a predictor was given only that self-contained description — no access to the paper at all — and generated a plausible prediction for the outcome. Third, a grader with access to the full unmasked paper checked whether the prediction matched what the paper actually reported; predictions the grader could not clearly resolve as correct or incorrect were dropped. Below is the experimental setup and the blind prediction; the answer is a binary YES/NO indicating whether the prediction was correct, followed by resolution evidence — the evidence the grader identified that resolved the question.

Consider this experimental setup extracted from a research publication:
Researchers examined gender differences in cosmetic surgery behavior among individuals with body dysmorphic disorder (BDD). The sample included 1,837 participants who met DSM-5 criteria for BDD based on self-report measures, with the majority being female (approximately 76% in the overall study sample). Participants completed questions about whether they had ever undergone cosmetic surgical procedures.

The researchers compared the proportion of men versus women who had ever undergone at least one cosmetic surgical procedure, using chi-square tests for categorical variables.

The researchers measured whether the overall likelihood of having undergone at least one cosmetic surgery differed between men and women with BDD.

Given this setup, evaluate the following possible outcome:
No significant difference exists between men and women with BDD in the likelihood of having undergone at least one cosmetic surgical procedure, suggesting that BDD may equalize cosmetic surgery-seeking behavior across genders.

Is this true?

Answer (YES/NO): YES